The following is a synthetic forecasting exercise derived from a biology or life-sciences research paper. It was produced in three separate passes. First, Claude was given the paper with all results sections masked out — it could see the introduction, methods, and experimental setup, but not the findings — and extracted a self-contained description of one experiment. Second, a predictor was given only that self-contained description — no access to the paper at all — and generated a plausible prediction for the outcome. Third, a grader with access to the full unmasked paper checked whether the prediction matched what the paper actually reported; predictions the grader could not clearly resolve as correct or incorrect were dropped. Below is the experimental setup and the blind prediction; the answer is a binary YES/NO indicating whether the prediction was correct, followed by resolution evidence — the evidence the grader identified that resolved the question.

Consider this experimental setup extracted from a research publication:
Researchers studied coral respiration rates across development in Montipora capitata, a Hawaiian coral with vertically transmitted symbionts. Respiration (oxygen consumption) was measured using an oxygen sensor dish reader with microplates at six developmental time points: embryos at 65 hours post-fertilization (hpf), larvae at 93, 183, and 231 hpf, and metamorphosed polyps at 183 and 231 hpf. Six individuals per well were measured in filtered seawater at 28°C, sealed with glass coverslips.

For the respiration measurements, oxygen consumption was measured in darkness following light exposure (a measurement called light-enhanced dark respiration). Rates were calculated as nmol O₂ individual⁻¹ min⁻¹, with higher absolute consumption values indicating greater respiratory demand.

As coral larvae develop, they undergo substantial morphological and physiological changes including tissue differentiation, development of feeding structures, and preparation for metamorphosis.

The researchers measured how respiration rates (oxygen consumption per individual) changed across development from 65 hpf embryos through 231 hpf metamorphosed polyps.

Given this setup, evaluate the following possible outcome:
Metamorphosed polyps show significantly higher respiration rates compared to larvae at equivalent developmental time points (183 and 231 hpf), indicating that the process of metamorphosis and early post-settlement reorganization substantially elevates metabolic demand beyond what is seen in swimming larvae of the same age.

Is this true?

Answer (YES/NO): YES